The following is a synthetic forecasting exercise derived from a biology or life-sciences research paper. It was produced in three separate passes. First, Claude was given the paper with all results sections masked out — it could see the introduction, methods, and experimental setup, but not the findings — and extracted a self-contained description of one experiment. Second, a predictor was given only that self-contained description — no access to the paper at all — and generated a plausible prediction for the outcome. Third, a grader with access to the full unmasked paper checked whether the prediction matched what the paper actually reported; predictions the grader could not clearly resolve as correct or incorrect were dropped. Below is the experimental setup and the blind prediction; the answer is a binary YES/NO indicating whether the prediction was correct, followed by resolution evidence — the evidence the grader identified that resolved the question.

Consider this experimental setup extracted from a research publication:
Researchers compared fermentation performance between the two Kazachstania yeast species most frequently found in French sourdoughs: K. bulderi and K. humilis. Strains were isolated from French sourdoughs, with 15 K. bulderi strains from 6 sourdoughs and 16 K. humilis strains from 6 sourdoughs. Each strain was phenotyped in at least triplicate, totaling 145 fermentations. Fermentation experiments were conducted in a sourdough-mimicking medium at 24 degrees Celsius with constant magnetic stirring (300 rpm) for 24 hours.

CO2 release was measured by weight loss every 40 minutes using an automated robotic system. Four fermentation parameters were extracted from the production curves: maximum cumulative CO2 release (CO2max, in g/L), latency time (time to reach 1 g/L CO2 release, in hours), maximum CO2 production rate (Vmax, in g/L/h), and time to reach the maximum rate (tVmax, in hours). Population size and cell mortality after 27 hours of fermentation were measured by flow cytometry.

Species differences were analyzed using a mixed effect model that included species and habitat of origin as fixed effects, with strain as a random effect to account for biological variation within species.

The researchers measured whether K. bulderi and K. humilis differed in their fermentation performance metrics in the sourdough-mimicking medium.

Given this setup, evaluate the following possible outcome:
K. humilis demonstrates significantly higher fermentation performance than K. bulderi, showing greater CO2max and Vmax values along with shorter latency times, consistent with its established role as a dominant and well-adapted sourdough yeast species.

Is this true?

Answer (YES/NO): NO